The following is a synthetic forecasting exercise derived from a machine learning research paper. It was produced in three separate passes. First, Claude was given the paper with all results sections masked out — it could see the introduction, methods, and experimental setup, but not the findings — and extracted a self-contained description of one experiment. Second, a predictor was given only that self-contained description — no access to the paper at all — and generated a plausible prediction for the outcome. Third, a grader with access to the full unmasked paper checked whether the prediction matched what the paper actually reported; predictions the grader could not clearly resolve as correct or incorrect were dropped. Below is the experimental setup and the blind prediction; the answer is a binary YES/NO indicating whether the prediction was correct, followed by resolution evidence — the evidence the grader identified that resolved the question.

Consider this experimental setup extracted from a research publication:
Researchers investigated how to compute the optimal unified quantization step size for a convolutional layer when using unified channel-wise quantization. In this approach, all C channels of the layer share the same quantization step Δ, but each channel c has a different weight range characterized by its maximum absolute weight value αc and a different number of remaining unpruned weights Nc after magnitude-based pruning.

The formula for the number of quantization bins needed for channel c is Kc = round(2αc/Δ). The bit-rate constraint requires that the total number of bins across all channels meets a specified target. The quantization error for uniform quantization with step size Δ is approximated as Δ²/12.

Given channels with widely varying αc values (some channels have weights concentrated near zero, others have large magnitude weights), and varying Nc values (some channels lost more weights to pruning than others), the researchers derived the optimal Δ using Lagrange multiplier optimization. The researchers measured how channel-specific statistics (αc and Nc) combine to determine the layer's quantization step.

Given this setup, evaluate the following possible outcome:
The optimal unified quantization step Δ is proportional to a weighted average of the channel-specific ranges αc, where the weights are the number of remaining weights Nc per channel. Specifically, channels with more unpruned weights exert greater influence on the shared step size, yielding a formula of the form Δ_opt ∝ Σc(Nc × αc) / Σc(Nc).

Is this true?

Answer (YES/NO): NO